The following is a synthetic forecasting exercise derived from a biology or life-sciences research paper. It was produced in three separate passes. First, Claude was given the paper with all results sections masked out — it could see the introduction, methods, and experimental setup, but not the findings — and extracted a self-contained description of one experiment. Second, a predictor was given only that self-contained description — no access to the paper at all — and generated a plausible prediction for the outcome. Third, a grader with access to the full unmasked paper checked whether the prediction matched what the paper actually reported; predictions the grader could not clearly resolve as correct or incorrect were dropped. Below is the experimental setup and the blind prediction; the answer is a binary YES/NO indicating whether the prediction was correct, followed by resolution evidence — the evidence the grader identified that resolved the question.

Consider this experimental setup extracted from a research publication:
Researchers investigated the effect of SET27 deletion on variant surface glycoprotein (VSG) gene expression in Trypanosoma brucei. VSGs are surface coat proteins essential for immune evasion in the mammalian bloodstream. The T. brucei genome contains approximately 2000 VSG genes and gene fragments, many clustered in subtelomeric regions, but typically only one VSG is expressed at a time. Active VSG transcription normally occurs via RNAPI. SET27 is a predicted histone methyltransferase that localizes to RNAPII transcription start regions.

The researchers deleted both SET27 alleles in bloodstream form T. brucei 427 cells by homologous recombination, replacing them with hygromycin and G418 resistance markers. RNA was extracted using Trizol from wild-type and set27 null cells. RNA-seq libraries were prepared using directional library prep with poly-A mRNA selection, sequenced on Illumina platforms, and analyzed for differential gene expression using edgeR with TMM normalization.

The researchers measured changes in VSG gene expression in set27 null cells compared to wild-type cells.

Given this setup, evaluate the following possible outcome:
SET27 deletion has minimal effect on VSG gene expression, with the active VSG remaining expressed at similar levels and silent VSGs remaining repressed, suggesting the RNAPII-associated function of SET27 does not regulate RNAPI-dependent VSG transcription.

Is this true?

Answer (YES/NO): NO